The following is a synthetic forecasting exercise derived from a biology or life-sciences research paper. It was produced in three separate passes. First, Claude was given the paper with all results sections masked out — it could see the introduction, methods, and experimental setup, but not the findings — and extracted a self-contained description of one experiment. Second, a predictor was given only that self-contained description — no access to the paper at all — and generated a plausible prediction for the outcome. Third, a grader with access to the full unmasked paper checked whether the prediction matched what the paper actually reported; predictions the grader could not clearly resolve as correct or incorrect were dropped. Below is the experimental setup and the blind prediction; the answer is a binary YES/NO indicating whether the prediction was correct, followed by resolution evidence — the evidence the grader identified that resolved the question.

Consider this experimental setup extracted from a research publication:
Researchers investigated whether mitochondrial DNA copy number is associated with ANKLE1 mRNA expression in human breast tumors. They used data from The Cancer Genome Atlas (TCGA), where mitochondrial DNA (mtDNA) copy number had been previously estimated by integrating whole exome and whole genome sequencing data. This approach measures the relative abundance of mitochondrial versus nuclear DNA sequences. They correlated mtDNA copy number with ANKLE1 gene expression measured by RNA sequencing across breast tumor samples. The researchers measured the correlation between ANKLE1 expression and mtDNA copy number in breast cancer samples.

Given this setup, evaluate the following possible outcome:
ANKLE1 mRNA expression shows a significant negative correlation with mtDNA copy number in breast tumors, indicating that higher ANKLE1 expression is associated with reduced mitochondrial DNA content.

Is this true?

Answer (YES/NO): YES